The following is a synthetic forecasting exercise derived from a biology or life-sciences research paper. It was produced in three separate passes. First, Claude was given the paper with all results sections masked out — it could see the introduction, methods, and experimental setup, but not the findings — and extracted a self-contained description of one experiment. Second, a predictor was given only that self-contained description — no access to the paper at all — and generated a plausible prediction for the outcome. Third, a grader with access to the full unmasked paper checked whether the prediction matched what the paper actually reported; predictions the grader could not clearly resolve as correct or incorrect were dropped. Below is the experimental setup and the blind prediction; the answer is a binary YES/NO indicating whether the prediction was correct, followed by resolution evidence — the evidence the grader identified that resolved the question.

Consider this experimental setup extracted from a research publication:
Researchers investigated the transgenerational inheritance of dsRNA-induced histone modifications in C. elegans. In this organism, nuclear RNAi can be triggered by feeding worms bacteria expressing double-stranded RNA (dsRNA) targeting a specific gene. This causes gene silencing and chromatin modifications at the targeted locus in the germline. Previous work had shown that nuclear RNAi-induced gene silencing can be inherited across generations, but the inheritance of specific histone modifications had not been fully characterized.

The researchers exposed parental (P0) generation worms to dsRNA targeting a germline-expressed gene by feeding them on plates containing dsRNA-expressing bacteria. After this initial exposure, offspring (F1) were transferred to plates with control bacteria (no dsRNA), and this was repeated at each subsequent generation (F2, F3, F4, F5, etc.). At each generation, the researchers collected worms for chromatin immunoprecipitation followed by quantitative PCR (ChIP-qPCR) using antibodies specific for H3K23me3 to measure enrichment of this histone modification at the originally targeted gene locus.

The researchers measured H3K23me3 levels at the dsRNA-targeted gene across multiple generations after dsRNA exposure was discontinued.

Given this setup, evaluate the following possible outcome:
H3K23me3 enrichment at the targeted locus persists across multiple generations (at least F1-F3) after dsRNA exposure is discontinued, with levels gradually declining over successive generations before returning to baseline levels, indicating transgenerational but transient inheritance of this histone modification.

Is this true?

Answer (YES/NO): NO